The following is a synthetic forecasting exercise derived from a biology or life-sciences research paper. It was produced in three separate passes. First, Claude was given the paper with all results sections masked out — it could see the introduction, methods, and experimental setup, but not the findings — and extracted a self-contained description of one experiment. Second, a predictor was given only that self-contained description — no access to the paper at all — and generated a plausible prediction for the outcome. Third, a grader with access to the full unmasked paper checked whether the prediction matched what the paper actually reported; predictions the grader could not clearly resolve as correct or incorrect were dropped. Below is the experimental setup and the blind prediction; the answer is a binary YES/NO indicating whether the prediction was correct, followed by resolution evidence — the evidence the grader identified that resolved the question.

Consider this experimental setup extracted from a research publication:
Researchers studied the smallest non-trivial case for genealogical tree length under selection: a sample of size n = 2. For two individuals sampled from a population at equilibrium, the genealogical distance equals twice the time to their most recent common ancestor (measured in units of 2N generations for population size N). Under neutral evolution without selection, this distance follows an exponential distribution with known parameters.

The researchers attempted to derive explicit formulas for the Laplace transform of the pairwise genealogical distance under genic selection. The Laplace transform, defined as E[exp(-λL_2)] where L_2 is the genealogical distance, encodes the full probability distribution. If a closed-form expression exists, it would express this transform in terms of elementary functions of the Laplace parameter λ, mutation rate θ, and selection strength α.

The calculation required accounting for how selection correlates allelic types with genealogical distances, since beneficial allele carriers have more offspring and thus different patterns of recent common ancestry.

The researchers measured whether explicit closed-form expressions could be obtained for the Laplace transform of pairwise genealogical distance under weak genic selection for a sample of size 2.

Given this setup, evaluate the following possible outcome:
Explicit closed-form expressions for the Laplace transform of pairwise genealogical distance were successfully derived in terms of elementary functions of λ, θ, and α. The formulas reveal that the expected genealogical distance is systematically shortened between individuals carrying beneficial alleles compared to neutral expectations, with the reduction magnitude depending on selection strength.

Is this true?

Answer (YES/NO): NO